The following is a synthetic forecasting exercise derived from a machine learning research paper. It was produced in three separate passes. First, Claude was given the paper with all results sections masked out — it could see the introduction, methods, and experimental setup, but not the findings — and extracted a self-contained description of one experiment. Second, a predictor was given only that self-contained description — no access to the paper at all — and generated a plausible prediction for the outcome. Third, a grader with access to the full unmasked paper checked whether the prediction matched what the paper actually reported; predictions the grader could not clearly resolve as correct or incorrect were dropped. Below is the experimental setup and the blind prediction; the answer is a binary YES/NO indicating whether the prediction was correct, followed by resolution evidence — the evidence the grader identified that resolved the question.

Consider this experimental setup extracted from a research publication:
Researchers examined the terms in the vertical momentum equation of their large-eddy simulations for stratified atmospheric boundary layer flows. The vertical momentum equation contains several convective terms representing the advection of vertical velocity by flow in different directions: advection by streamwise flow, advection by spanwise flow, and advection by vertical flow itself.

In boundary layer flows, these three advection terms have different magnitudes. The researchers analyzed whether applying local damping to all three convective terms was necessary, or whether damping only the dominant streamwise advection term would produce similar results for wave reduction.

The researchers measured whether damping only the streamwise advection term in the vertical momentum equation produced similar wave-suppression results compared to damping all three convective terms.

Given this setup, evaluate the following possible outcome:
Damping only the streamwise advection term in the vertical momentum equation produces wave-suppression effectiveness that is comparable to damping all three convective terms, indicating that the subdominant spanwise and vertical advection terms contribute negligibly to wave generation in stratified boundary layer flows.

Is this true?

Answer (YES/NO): YES